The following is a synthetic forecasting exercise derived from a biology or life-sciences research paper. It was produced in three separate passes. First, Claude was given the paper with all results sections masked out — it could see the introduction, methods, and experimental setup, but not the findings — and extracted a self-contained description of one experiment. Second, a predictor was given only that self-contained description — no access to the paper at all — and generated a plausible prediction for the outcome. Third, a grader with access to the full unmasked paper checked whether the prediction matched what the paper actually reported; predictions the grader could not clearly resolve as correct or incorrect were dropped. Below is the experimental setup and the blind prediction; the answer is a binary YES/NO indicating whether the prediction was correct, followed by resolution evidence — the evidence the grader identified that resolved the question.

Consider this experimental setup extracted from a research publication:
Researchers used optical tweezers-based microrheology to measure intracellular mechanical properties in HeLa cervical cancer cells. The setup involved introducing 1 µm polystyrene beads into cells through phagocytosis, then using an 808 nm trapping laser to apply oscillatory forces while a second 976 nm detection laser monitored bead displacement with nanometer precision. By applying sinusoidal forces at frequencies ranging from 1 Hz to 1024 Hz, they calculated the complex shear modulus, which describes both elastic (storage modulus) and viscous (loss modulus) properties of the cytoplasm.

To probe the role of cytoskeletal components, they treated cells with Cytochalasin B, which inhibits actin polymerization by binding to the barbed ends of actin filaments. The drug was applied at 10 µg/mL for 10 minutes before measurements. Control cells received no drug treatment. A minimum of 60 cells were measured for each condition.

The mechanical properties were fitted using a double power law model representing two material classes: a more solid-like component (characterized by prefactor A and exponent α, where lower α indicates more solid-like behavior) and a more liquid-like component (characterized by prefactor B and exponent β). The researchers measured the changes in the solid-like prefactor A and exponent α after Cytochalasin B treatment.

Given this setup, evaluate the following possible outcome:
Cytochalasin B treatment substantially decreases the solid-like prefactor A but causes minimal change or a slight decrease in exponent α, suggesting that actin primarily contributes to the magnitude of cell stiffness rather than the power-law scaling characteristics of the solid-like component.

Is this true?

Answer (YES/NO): NO